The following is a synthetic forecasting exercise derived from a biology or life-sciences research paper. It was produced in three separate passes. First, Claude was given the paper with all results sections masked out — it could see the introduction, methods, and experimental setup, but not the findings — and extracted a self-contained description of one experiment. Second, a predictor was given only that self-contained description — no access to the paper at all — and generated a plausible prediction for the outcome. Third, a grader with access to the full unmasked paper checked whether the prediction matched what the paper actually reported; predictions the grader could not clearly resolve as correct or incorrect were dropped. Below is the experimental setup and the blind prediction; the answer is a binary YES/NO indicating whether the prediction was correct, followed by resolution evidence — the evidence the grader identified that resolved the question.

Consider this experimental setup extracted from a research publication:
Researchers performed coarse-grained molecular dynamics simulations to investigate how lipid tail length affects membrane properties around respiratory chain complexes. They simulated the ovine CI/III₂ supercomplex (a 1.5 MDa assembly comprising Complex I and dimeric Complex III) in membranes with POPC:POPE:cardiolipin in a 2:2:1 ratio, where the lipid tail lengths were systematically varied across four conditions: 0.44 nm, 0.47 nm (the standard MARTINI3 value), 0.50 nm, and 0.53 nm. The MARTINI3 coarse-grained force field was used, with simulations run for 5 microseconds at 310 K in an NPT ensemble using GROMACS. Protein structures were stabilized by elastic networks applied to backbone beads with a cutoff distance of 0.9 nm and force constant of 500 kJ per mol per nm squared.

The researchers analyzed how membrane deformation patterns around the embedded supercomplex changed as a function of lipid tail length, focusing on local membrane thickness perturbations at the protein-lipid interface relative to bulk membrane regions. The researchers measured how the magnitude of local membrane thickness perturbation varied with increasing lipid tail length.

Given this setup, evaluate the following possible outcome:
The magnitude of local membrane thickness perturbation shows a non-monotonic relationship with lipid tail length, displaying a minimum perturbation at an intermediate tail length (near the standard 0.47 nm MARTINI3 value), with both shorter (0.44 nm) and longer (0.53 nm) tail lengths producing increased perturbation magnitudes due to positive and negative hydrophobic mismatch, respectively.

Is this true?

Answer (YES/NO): NO